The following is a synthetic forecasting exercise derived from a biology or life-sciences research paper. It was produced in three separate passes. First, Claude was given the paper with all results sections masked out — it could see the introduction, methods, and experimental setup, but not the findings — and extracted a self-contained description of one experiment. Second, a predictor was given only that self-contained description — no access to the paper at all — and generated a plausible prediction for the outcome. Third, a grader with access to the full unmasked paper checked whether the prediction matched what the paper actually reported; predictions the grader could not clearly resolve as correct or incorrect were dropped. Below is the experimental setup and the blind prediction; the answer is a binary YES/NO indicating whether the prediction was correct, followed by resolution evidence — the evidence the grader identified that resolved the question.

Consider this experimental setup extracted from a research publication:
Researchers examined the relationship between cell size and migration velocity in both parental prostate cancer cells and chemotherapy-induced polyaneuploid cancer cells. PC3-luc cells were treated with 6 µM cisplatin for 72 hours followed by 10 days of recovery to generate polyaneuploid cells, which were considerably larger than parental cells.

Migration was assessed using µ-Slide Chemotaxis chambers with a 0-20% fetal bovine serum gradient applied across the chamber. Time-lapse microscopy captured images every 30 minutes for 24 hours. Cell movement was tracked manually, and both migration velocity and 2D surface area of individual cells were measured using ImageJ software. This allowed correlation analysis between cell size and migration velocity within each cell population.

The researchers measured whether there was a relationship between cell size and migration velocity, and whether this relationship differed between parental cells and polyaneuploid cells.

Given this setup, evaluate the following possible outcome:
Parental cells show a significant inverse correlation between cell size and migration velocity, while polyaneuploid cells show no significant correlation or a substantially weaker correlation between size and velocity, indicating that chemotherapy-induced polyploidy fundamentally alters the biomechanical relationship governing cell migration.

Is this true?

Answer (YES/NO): NO